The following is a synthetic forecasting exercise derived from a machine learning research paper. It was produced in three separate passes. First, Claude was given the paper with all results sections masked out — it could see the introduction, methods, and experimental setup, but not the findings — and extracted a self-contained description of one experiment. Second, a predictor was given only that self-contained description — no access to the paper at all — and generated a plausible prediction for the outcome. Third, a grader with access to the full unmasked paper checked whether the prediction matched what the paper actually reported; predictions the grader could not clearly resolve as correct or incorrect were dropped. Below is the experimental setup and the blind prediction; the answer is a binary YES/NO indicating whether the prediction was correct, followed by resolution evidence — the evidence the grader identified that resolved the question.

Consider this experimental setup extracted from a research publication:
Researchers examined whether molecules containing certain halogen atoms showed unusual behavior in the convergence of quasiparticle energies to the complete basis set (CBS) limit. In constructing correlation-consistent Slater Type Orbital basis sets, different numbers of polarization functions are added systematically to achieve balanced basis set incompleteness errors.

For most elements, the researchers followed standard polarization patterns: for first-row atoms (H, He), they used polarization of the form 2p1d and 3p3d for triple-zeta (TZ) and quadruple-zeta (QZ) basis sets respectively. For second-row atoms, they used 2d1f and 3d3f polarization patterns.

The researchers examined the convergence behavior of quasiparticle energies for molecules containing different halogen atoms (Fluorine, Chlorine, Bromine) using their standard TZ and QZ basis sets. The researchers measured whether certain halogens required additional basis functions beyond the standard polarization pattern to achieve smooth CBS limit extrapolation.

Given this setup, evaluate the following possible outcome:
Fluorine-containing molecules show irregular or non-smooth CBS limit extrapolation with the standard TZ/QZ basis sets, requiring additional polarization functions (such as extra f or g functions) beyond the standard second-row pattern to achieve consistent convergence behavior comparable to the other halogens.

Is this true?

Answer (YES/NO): NO